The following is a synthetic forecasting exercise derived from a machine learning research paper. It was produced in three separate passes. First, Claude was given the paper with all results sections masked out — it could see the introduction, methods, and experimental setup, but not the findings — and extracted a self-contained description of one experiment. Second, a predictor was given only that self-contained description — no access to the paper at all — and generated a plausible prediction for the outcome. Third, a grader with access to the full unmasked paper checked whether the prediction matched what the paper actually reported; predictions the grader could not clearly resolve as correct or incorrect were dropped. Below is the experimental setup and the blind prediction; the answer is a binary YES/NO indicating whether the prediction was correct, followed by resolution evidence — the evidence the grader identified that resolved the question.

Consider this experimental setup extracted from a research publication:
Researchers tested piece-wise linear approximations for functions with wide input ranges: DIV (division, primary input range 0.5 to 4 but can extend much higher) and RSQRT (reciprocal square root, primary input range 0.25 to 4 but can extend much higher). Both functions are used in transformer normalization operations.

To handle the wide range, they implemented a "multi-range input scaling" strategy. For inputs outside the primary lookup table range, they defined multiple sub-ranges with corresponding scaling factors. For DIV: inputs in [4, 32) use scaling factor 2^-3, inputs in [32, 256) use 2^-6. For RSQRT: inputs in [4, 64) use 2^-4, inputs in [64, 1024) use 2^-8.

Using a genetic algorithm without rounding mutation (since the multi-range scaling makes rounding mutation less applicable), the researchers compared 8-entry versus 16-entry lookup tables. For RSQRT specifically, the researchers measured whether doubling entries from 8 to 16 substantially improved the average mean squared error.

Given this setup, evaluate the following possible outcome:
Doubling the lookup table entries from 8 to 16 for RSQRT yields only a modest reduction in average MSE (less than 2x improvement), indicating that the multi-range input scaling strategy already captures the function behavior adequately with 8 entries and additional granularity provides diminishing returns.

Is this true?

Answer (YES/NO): NO